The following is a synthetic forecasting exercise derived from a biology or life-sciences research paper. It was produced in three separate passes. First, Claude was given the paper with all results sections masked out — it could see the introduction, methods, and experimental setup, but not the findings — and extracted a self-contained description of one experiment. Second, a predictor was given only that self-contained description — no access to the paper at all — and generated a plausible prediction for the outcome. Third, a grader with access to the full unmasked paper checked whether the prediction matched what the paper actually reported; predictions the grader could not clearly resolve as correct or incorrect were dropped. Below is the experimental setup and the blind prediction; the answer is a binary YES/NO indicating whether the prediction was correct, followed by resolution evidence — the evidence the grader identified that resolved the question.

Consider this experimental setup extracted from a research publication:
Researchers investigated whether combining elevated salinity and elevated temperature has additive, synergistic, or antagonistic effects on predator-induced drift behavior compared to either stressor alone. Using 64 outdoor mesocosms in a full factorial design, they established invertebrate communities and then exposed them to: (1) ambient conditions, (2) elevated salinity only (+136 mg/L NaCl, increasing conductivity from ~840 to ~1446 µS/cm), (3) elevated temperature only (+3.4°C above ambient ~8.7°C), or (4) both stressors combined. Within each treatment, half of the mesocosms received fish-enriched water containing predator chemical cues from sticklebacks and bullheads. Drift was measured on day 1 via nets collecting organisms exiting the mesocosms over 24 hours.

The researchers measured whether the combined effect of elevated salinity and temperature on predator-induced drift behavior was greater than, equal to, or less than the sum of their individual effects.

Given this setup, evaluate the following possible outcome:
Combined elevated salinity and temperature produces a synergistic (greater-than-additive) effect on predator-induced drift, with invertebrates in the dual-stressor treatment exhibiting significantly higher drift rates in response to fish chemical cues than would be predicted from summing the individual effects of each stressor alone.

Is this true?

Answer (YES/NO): NO